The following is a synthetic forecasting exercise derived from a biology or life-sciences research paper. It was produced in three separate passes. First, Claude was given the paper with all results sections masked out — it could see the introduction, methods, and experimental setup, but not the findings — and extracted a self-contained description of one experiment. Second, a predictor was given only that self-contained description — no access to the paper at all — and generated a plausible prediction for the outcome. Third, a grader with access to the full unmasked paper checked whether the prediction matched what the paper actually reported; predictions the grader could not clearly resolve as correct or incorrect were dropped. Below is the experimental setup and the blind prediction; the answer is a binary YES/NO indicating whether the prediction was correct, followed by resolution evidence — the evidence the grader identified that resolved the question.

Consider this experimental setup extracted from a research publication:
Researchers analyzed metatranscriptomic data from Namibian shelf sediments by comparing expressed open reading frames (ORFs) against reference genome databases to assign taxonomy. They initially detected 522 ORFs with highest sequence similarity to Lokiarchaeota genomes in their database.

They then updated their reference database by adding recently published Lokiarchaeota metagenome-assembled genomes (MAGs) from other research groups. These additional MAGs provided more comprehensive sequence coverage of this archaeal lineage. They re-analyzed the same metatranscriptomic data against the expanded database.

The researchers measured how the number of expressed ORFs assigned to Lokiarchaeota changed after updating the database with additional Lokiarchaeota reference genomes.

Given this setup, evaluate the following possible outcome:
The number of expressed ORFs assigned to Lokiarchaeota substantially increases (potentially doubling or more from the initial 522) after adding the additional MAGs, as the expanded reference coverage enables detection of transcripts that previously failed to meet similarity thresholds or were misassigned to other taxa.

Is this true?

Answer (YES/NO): YES